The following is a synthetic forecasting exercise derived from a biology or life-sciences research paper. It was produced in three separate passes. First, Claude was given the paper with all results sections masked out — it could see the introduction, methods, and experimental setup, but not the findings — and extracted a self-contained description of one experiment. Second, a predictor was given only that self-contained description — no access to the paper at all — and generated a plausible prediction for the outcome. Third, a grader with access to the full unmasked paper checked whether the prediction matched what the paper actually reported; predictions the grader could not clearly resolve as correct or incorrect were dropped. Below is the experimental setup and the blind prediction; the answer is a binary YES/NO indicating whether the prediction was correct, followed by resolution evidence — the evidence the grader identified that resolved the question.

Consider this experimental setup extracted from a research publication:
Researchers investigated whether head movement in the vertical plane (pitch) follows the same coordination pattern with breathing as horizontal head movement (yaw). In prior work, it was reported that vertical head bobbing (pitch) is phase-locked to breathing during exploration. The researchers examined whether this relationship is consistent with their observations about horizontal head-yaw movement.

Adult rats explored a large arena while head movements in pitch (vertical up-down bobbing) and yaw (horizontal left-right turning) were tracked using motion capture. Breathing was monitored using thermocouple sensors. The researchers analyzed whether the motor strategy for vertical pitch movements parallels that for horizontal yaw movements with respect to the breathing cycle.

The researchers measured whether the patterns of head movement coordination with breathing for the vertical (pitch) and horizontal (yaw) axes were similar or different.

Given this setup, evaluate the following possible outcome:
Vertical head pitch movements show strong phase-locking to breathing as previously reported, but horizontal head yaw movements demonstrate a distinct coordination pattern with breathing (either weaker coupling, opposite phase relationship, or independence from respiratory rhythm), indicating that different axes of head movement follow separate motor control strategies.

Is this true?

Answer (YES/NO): NO